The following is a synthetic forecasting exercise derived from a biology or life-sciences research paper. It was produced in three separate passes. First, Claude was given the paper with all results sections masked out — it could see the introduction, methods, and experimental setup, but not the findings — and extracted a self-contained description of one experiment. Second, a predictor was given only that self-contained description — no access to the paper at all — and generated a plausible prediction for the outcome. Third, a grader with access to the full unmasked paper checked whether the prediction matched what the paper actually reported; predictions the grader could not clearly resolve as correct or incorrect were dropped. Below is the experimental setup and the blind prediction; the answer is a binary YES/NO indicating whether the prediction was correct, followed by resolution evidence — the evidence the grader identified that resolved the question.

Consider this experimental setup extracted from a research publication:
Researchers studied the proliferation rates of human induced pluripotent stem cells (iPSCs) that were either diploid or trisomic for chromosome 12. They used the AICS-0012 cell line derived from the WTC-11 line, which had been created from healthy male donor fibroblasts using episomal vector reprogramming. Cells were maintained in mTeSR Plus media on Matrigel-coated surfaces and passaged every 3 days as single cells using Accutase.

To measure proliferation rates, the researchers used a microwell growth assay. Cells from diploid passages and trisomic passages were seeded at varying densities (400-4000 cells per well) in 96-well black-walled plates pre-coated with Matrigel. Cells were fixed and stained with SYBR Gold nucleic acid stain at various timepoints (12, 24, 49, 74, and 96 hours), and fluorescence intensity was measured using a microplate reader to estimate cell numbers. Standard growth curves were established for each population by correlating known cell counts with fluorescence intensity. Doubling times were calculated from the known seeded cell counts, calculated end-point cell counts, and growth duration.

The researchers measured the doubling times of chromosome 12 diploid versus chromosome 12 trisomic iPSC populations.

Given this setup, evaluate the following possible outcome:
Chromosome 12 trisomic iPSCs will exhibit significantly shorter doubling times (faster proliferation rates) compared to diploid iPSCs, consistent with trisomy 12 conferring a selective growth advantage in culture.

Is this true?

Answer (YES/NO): YES